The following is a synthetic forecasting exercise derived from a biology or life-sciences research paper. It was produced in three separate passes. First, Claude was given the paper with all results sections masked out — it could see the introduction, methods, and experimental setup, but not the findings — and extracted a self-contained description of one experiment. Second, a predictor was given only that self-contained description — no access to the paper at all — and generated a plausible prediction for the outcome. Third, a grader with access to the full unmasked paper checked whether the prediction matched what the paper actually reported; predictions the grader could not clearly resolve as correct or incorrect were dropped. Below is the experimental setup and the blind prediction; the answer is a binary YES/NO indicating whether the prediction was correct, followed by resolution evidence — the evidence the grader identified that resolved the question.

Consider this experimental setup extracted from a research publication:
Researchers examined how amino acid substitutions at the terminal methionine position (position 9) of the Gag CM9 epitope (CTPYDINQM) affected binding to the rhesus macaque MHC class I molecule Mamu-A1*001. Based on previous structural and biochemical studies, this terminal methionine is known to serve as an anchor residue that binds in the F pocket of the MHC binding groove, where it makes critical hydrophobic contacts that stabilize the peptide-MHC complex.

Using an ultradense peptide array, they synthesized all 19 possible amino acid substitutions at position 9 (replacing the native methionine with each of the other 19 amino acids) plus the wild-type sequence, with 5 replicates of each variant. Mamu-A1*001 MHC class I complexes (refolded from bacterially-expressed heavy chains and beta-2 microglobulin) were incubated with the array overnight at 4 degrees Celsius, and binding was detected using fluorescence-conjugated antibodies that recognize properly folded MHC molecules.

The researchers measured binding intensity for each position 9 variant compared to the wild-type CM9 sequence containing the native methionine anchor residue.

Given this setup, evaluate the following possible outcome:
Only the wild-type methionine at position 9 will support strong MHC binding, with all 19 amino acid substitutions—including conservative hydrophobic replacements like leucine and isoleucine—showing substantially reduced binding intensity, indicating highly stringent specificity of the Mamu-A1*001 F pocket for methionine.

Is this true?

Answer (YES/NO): NO